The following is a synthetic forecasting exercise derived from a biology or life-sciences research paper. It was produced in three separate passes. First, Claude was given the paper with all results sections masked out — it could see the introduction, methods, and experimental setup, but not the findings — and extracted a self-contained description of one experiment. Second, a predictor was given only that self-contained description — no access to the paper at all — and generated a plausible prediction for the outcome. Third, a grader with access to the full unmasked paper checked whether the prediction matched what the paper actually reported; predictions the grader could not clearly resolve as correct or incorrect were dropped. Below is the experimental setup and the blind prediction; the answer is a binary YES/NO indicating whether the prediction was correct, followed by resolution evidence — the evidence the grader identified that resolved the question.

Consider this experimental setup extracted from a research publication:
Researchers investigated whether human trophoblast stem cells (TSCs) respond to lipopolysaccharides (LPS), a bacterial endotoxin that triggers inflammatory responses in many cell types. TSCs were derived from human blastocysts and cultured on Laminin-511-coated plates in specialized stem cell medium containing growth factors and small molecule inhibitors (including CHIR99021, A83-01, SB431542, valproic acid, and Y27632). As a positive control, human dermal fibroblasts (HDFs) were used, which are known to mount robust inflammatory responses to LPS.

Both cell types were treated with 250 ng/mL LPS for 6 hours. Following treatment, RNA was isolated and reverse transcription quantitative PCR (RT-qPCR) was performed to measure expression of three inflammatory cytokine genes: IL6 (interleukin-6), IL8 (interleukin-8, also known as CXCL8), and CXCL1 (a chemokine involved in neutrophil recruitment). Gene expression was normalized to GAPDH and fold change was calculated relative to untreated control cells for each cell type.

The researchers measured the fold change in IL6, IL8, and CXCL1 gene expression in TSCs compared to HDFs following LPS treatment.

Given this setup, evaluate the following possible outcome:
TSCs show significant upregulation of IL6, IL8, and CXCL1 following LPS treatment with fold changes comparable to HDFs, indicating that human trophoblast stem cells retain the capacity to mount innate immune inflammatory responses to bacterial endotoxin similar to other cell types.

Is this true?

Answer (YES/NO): NO